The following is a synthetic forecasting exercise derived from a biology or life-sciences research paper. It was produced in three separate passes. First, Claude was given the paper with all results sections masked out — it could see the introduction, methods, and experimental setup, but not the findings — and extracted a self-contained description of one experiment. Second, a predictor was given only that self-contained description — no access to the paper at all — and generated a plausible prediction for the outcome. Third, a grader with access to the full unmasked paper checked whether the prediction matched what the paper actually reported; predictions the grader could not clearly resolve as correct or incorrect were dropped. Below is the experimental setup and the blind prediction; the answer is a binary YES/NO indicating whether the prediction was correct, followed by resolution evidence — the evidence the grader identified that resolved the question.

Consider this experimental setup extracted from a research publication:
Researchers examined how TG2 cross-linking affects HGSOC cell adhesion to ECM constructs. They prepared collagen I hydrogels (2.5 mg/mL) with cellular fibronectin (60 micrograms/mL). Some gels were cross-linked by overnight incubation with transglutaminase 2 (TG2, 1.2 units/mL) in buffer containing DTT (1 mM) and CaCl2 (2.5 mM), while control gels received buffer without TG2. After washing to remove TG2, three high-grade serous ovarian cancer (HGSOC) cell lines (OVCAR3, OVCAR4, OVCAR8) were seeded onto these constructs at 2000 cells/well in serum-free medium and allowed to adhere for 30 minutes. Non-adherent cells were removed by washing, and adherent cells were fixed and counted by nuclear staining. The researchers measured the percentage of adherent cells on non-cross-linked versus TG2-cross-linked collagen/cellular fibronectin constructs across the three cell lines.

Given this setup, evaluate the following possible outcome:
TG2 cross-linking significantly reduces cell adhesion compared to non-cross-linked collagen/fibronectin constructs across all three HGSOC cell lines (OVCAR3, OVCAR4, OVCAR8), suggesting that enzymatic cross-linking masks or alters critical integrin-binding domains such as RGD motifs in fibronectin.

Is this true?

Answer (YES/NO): NO